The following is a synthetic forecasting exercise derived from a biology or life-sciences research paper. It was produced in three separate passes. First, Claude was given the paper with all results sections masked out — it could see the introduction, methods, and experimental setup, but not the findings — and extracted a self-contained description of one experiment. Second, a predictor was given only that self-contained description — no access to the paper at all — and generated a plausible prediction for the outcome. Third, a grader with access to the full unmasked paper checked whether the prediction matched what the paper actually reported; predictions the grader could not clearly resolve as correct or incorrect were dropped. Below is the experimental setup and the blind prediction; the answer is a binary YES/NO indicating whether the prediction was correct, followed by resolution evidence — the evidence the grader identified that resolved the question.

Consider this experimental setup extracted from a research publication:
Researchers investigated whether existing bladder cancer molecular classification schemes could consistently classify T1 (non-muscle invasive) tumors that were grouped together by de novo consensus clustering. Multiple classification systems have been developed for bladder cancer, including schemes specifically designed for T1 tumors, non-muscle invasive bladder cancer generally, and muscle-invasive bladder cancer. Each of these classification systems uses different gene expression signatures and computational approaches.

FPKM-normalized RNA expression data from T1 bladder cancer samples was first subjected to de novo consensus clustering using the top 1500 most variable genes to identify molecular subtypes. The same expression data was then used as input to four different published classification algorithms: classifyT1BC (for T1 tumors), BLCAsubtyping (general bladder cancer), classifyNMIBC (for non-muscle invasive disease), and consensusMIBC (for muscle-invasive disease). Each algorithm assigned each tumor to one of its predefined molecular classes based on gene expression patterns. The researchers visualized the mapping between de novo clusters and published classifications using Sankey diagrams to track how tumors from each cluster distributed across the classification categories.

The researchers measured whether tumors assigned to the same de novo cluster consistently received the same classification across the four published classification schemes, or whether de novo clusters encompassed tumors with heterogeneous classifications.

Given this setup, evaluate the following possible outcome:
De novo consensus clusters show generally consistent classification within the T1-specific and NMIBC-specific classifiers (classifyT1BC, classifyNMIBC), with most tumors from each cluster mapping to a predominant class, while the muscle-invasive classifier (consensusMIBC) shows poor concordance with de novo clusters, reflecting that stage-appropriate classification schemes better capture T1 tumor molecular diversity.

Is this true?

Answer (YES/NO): NO